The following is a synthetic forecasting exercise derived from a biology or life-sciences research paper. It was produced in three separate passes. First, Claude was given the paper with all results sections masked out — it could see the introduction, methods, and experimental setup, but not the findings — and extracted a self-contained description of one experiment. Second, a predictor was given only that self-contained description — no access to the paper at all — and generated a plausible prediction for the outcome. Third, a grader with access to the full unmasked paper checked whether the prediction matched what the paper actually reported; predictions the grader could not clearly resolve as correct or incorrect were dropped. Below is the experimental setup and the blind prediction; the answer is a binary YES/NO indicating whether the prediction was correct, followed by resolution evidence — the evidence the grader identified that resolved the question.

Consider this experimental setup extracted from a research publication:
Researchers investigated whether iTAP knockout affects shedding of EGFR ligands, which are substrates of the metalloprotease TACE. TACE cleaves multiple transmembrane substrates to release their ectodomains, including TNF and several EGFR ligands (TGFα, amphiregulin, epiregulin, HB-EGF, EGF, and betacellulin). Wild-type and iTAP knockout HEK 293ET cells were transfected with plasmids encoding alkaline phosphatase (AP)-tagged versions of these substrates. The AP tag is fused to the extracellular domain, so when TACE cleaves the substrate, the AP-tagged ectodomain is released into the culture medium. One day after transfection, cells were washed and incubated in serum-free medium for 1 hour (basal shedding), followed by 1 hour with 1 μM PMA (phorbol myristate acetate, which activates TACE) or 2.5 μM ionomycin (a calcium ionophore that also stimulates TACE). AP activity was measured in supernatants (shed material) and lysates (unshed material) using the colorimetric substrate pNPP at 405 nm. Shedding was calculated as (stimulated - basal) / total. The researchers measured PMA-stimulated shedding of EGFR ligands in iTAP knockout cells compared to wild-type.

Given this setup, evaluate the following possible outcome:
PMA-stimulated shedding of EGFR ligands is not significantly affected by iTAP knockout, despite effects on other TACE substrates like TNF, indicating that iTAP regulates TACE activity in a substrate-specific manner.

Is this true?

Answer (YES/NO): NO